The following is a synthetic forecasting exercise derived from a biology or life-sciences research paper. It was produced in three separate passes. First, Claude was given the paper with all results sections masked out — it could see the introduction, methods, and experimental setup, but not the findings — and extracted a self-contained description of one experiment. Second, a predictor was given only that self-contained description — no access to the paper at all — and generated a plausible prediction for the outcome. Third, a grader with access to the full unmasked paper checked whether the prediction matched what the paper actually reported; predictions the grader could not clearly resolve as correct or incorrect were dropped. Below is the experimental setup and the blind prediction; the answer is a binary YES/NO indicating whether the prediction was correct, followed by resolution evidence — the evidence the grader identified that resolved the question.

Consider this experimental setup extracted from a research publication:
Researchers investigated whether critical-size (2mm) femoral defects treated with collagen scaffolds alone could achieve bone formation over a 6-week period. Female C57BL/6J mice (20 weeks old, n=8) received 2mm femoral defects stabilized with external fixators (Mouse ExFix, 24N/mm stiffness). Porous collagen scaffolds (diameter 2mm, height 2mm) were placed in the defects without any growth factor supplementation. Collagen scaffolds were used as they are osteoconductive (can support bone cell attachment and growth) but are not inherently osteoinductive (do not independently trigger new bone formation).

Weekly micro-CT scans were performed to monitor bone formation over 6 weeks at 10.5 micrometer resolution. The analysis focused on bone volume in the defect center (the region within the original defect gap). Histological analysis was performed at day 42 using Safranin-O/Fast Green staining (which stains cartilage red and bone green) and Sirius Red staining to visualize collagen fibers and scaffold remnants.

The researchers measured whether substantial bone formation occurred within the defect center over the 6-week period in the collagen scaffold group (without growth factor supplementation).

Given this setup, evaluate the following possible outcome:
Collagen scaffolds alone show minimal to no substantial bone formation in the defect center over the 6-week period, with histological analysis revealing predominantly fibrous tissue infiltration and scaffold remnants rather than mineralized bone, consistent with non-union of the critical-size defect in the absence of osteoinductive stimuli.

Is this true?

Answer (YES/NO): NO